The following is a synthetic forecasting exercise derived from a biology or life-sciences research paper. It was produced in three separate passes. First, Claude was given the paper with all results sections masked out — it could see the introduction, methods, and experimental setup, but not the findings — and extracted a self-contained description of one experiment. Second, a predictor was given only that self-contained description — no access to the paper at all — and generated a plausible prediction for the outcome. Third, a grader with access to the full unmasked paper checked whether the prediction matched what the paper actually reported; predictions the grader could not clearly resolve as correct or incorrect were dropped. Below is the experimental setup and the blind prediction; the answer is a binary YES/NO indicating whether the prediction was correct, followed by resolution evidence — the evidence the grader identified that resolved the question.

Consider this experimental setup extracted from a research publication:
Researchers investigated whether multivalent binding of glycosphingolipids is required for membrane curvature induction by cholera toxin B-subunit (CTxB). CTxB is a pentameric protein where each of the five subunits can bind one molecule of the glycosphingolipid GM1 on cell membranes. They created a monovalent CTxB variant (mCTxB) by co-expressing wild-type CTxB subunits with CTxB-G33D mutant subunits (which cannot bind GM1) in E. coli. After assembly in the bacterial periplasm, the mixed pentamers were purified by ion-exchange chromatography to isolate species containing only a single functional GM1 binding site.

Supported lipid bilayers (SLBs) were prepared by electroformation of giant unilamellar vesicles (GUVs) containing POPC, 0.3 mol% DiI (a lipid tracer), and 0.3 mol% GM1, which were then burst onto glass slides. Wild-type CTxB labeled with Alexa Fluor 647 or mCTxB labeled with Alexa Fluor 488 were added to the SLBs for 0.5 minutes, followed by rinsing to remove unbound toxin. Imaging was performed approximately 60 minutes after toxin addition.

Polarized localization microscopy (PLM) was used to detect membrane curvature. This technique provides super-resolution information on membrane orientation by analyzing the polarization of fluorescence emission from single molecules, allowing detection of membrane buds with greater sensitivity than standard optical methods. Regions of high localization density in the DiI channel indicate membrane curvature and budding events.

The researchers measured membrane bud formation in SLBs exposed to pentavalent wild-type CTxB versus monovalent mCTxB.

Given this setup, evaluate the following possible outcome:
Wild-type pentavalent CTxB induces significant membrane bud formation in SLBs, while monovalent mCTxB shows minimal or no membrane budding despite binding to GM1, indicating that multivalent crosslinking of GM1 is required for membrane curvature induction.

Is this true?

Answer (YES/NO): YES